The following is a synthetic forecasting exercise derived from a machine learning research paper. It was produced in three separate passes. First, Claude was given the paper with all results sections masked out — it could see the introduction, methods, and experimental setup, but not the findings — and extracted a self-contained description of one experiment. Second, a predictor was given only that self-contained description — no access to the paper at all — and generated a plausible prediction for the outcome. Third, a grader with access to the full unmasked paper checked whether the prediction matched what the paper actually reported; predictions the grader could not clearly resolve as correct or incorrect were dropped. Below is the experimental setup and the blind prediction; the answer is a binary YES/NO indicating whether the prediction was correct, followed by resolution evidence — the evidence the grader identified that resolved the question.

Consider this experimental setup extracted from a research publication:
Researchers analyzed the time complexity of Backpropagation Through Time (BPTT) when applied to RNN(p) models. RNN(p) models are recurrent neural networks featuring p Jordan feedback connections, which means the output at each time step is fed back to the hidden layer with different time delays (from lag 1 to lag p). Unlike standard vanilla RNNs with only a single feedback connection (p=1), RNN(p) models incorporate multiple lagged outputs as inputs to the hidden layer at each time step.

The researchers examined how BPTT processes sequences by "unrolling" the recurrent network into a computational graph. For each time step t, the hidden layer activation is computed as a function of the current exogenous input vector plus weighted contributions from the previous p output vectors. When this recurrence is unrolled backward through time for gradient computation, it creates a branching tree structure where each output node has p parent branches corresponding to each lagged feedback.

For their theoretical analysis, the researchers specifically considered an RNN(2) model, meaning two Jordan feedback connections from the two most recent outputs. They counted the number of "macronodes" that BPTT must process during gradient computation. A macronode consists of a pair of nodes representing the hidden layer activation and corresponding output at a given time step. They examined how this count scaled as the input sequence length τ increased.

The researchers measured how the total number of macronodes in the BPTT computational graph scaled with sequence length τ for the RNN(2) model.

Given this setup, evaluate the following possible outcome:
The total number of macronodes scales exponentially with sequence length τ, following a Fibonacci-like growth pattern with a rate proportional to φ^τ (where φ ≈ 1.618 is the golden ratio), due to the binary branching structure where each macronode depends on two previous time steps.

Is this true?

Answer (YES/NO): YES